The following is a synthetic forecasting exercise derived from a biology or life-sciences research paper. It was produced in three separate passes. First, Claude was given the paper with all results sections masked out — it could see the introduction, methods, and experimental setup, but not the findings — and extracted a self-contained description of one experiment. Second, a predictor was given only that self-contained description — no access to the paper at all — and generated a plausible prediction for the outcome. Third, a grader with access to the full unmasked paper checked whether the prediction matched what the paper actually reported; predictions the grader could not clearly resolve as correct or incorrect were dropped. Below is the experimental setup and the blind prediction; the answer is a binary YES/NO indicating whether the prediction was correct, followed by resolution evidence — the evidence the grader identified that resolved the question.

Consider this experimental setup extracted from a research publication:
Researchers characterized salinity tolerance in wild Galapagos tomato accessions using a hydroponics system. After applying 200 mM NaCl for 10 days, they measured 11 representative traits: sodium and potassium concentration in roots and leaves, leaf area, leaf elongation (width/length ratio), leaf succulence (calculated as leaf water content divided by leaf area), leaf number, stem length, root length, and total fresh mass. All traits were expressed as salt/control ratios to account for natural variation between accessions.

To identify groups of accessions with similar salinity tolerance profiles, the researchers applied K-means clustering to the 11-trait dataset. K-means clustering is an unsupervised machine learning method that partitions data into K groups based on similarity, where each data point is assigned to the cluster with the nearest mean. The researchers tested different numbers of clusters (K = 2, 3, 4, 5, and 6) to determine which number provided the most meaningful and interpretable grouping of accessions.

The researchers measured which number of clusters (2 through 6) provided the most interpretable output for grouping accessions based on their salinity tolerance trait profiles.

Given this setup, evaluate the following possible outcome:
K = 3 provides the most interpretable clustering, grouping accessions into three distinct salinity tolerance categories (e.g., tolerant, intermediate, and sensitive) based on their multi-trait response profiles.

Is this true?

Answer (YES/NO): NO